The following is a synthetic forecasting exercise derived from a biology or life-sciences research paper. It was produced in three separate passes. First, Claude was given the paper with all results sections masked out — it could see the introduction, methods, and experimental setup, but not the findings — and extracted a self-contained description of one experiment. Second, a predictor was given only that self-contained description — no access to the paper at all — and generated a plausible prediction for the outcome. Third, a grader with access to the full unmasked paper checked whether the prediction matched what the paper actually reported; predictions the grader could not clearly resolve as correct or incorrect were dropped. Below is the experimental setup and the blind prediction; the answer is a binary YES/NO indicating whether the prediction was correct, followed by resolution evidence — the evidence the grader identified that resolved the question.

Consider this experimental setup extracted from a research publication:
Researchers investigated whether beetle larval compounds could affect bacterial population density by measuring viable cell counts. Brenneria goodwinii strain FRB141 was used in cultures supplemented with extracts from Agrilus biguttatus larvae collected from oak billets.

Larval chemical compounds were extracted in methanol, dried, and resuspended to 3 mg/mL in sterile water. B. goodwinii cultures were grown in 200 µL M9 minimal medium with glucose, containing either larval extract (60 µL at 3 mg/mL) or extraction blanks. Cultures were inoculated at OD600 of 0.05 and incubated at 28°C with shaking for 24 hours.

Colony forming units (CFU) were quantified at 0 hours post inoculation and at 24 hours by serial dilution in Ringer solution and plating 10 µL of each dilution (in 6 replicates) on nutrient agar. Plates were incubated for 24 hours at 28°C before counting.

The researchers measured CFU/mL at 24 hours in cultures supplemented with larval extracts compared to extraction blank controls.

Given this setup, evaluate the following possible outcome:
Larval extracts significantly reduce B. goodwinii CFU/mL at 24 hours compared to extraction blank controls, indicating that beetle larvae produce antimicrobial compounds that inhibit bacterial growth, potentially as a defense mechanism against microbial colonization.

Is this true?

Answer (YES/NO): NO